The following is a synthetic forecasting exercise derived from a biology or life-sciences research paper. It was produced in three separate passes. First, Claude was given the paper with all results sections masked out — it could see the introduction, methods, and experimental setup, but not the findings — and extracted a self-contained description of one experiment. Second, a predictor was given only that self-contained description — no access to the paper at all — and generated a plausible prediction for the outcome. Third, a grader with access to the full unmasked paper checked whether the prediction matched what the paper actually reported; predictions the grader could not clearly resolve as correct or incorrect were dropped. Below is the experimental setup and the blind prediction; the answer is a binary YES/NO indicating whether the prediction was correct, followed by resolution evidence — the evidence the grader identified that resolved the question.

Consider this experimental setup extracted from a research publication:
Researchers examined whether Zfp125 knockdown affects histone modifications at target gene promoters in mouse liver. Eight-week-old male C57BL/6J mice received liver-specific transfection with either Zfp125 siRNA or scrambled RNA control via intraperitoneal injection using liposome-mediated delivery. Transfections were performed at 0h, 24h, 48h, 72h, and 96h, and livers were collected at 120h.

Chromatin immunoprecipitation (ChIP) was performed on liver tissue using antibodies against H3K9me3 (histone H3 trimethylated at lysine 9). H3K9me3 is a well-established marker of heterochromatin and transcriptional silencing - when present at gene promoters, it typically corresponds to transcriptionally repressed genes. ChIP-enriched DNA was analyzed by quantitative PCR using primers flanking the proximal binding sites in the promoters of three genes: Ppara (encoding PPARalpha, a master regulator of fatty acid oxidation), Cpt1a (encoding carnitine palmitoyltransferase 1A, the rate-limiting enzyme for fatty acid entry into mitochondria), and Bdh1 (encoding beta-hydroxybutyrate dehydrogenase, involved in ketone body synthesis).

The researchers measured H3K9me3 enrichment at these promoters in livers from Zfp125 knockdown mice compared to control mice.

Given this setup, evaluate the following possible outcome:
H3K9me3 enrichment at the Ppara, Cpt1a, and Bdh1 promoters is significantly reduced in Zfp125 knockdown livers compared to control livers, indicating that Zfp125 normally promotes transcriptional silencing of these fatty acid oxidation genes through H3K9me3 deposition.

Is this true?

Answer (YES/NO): NO